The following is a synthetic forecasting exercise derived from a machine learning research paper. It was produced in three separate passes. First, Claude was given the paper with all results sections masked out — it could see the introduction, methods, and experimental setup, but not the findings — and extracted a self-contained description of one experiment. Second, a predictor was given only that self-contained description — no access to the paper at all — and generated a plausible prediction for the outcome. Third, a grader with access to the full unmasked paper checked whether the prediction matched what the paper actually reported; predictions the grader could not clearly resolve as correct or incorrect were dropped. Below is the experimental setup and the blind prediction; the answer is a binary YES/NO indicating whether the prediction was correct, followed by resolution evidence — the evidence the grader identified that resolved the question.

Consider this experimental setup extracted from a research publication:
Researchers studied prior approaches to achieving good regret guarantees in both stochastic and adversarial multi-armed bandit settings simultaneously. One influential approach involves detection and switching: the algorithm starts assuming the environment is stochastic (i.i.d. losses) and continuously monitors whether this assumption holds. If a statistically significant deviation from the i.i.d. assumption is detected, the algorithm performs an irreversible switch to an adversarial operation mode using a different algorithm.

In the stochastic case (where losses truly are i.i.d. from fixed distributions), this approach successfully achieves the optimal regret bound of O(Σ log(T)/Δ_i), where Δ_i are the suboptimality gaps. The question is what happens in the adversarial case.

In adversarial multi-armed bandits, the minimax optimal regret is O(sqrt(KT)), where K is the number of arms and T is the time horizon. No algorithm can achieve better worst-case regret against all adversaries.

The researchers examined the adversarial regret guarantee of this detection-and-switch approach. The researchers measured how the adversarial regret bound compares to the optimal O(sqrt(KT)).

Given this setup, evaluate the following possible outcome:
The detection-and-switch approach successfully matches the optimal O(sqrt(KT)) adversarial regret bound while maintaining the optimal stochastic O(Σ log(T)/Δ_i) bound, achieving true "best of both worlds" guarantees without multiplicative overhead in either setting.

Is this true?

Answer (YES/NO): NO